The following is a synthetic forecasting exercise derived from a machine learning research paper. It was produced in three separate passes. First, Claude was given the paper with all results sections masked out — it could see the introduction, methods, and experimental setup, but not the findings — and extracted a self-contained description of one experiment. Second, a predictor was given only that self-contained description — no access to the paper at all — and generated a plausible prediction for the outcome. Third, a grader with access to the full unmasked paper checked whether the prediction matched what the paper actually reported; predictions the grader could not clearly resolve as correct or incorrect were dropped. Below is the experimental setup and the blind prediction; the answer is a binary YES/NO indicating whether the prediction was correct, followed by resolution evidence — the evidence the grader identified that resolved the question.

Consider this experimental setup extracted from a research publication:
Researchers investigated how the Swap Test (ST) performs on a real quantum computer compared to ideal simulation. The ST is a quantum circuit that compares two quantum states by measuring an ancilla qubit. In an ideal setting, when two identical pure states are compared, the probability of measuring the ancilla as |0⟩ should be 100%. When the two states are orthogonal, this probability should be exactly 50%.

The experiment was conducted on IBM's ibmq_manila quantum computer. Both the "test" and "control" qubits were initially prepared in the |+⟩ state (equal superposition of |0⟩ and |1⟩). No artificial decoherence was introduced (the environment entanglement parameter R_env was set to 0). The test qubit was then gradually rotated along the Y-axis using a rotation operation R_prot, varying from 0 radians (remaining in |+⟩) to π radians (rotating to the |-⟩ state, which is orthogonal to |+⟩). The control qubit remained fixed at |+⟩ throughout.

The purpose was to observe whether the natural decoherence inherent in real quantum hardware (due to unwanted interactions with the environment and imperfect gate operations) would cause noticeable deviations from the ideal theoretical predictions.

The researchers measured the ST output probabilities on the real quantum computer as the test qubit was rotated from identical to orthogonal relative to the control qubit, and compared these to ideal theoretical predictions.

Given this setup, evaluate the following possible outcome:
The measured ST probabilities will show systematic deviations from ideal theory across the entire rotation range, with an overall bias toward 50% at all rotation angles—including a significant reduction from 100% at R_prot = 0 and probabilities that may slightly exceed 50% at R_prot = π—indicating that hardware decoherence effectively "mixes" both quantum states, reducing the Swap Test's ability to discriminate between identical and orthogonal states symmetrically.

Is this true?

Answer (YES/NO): NO